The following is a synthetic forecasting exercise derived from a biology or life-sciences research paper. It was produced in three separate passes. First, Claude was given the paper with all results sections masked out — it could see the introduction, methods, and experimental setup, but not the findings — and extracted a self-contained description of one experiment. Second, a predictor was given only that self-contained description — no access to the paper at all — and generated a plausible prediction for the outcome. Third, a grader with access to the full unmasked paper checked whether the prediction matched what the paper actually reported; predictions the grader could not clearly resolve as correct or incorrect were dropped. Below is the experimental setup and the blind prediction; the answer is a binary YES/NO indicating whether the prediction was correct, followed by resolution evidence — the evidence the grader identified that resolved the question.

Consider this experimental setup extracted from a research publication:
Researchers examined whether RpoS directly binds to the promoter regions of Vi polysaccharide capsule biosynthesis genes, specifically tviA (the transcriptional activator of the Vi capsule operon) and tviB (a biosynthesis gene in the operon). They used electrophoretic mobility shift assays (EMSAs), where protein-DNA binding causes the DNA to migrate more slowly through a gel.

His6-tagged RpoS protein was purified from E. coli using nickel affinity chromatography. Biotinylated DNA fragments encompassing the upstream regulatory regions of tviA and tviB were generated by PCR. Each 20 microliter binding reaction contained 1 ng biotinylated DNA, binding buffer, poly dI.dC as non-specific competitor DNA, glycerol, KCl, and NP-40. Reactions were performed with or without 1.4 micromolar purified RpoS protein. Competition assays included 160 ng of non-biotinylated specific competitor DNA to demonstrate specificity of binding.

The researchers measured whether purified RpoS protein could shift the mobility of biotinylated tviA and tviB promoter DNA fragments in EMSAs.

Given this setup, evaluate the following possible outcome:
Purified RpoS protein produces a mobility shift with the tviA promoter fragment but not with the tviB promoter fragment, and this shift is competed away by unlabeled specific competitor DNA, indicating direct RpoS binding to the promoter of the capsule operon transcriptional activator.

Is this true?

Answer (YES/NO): NO